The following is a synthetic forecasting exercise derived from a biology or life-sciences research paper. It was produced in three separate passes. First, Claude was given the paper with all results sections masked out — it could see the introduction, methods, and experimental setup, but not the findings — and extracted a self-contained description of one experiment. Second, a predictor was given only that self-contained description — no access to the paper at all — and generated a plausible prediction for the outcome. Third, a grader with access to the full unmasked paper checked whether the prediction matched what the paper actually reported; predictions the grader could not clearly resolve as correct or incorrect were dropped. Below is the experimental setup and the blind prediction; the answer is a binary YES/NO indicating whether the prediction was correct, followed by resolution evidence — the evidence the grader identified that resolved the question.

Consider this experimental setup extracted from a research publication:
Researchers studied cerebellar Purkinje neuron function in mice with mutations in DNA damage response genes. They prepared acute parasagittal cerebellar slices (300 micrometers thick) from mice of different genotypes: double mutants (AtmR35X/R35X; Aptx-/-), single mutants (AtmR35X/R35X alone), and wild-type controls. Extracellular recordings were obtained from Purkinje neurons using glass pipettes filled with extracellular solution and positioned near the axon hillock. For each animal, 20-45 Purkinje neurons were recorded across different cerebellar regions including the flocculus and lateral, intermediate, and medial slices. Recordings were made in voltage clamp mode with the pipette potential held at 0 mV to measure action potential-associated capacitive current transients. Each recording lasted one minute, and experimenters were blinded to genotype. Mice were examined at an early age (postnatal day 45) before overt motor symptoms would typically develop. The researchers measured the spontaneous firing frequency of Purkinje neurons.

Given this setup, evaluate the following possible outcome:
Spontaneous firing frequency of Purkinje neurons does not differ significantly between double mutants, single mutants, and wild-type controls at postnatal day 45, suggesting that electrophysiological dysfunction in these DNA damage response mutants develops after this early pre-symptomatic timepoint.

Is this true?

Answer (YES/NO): NO